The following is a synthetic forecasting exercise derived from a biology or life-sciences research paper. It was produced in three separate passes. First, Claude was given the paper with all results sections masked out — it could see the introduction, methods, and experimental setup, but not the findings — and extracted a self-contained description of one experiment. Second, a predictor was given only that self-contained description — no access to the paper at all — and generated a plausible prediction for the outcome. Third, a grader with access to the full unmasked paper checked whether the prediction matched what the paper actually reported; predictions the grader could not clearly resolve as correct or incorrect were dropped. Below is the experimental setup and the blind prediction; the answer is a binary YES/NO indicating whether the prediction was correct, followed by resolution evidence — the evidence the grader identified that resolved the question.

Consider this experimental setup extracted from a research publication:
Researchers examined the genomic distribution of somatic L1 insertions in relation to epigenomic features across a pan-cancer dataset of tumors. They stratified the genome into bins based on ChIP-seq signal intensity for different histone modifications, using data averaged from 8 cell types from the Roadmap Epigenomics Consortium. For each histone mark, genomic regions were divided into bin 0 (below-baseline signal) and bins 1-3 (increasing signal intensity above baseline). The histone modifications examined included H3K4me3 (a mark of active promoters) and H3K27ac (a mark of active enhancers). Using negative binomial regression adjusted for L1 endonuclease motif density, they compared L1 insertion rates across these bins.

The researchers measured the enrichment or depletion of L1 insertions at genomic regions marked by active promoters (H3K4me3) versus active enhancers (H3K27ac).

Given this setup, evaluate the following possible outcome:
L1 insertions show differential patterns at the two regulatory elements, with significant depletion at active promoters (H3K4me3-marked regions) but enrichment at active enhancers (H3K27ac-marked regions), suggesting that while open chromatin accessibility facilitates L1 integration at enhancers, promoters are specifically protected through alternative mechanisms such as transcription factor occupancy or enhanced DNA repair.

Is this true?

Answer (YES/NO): NO